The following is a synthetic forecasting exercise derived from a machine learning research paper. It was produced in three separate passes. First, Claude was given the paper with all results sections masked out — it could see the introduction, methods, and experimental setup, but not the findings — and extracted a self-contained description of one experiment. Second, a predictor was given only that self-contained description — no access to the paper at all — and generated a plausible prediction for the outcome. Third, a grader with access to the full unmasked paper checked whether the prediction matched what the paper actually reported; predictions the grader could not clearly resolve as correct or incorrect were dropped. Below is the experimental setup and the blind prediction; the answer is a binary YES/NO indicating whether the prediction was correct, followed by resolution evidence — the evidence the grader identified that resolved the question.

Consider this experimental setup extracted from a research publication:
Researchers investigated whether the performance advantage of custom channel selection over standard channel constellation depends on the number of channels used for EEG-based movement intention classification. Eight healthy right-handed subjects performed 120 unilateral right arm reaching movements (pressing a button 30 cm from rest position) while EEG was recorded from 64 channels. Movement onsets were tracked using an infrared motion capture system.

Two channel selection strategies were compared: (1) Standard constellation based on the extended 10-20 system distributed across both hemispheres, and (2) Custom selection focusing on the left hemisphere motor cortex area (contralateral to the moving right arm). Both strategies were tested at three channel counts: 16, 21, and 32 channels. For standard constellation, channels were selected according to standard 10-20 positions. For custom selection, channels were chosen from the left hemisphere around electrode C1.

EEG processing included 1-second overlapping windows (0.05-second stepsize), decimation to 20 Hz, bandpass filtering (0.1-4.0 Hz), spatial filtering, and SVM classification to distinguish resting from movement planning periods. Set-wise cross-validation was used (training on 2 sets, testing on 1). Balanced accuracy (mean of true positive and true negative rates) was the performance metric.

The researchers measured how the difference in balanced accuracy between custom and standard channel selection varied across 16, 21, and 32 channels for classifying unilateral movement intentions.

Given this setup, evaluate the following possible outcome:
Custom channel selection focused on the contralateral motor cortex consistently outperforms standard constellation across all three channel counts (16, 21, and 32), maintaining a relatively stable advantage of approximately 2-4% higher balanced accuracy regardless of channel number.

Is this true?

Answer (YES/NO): NO